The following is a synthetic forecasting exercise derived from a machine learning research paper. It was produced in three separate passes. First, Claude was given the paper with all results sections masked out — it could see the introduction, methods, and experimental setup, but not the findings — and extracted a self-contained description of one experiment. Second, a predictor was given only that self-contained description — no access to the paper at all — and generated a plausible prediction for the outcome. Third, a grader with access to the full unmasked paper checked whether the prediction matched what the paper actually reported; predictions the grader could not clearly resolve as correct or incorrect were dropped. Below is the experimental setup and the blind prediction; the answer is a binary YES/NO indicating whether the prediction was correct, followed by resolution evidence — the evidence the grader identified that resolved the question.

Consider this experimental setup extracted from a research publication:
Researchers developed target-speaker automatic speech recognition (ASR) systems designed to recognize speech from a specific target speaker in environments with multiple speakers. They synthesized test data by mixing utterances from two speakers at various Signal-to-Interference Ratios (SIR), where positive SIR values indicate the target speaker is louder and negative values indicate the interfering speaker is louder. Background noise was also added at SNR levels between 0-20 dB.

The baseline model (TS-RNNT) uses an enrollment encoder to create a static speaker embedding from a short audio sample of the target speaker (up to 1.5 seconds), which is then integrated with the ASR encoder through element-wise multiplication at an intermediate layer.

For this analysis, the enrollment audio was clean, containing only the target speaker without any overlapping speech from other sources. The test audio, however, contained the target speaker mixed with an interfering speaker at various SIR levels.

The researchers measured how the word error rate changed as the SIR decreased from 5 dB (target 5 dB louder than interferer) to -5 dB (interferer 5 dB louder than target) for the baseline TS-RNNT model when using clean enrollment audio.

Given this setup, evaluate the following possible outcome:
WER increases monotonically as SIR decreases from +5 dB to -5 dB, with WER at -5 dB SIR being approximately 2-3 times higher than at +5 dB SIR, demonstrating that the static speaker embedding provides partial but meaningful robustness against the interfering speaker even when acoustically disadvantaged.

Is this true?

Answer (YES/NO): NO